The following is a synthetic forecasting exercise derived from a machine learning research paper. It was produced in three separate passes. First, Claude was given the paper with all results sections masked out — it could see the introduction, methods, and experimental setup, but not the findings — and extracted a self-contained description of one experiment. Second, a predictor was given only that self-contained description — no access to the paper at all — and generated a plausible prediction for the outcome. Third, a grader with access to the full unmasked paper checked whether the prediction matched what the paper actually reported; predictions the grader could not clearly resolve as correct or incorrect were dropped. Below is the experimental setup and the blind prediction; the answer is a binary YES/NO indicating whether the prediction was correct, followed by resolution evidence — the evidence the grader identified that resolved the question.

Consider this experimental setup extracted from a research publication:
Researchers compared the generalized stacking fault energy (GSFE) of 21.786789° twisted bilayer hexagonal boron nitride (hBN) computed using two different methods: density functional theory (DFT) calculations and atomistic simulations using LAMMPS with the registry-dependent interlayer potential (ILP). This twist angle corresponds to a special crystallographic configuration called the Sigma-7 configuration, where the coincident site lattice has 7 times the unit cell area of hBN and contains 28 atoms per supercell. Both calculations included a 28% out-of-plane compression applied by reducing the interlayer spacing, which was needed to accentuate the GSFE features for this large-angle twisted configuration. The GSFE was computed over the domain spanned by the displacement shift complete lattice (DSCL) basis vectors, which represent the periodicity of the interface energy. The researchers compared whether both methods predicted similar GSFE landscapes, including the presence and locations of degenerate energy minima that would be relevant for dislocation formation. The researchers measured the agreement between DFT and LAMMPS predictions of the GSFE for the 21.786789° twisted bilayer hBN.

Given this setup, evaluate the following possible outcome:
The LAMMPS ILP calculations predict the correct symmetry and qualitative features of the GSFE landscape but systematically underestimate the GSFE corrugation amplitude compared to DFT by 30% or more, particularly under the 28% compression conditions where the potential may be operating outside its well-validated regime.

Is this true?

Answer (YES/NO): NO